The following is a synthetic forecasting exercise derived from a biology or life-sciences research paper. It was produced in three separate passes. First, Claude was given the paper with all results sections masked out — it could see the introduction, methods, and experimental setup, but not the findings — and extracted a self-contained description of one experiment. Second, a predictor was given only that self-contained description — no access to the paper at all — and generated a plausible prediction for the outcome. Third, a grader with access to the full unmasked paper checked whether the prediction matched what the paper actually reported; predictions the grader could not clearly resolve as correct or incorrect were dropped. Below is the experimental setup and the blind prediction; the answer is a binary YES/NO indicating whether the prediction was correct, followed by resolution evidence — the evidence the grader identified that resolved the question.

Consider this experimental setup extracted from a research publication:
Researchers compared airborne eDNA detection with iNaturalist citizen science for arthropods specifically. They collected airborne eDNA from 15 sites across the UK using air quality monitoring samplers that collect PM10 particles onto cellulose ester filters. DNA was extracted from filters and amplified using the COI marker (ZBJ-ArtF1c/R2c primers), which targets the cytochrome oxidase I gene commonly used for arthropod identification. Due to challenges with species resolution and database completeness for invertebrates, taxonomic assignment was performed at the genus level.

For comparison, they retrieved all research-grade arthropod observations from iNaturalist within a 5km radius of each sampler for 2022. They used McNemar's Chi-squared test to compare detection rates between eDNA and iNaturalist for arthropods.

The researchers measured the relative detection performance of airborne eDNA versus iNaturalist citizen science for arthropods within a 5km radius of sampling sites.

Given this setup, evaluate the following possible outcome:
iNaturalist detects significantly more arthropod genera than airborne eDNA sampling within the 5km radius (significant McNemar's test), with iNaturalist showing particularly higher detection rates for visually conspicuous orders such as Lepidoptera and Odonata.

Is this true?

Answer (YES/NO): NO